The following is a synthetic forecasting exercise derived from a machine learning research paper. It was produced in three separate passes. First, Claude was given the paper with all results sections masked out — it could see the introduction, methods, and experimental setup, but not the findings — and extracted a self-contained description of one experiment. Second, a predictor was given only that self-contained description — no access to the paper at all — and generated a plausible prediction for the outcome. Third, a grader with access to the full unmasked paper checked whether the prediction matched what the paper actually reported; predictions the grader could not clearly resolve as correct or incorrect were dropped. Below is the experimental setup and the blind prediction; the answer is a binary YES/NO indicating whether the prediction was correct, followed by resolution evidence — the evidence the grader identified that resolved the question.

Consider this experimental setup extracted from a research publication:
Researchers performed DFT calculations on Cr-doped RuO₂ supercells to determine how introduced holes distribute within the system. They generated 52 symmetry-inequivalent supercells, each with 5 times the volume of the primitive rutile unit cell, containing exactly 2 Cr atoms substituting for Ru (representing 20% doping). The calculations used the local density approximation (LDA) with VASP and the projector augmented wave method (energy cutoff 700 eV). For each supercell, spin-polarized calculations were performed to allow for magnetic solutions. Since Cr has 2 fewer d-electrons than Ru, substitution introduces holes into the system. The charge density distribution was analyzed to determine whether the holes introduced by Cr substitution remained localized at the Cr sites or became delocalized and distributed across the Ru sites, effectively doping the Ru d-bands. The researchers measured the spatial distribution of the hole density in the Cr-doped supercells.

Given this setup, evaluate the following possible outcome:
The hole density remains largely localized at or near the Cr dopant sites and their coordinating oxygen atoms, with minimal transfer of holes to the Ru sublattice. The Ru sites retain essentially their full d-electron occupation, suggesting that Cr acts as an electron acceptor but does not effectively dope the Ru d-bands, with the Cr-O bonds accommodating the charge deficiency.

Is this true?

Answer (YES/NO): YES